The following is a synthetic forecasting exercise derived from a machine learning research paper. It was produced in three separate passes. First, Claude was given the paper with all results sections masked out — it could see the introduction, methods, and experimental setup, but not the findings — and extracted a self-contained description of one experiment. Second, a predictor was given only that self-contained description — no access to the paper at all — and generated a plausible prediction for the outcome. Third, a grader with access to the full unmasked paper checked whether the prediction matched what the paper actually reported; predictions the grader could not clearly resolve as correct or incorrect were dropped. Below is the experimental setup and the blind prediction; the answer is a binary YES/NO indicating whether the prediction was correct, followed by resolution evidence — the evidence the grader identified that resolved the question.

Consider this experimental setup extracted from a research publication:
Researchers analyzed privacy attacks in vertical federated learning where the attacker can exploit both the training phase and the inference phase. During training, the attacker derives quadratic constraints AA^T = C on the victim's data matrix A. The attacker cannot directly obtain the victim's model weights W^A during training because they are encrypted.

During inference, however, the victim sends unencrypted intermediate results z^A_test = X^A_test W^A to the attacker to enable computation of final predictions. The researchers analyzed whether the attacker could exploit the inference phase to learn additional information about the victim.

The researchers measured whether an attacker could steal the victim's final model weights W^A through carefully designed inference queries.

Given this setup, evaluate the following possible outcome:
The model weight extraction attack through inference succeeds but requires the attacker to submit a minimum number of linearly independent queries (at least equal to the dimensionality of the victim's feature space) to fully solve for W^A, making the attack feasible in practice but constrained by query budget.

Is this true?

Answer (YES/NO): YES